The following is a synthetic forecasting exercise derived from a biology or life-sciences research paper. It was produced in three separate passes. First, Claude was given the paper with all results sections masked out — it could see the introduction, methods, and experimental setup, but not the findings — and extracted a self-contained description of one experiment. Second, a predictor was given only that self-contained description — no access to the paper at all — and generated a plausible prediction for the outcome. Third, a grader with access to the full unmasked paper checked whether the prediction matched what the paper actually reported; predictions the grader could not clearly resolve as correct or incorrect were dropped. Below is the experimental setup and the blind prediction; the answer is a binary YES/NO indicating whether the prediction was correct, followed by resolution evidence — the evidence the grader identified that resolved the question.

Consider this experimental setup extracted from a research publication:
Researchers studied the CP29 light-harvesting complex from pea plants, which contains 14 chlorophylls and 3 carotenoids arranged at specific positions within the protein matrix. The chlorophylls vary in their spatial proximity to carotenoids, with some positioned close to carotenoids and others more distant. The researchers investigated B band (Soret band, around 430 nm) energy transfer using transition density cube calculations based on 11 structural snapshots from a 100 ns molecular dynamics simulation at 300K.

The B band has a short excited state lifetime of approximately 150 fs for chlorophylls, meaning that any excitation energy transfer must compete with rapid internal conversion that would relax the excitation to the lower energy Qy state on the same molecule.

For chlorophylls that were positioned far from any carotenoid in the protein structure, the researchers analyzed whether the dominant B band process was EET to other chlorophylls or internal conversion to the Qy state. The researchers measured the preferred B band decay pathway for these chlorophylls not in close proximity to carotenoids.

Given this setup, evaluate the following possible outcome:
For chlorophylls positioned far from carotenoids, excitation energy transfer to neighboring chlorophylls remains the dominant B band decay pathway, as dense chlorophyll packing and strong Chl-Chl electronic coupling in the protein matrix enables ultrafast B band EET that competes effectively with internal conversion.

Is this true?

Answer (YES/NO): NO